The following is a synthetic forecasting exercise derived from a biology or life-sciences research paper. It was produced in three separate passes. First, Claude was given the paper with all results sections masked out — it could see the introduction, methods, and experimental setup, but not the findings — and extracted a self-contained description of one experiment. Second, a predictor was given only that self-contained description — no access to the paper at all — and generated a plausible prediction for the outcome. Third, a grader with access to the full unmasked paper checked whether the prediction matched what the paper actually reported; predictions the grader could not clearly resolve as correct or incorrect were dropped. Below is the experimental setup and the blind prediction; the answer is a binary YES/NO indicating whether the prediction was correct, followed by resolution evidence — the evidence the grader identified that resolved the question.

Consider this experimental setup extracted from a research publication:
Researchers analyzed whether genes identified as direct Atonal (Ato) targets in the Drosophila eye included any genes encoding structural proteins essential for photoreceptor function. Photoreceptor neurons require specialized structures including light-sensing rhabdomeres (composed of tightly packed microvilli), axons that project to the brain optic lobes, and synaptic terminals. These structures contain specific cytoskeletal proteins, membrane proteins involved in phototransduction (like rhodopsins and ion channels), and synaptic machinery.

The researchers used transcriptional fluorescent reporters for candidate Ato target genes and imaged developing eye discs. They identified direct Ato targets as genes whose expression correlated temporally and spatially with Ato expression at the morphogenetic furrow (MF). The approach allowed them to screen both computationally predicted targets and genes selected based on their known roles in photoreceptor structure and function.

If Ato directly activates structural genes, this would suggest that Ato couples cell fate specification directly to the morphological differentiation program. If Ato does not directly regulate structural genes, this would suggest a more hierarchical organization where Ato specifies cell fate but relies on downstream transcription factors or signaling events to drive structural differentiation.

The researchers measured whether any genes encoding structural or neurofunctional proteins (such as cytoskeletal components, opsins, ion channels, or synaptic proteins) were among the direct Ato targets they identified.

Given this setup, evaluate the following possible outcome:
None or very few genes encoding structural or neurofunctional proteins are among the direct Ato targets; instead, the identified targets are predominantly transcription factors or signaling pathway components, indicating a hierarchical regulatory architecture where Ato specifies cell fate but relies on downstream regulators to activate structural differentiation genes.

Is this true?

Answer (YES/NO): YES